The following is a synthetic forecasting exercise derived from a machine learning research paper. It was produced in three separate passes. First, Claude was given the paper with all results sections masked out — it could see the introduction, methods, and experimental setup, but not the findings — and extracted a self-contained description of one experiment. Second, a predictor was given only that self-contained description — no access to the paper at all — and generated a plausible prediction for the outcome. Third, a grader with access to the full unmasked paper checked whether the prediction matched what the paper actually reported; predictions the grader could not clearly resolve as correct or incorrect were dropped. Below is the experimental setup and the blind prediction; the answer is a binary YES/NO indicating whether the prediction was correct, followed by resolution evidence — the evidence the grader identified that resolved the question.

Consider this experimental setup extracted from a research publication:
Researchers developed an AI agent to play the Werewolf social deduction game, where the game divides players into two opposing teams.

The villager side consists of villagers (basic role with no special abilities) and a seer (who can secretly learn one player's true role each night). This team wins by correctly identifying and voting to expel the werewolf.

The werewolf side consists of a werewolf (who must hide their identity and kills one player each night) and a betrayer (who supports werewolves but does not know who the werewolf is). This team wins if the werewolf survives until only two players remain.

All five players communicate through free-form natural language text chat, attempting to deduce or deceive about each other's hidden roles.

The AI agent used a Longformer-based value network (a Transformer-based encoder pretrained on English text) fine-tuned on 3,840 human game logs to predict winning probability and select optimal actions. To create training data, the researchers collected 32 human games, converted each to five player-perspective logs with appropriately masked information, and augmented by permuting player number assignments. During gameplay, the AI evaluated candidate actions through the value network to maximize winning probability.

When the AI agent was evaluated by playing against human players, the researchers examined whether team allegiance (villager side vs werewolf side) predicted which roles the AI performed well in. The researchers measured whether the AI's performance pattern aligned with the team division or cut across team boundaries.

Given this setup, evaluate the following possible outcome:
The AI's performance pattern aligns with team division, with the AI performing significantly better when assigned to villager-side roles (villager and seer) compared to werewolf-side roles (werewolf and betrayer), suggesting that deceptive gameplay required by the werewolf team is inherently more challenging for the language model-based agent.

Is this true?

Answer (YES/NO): NO